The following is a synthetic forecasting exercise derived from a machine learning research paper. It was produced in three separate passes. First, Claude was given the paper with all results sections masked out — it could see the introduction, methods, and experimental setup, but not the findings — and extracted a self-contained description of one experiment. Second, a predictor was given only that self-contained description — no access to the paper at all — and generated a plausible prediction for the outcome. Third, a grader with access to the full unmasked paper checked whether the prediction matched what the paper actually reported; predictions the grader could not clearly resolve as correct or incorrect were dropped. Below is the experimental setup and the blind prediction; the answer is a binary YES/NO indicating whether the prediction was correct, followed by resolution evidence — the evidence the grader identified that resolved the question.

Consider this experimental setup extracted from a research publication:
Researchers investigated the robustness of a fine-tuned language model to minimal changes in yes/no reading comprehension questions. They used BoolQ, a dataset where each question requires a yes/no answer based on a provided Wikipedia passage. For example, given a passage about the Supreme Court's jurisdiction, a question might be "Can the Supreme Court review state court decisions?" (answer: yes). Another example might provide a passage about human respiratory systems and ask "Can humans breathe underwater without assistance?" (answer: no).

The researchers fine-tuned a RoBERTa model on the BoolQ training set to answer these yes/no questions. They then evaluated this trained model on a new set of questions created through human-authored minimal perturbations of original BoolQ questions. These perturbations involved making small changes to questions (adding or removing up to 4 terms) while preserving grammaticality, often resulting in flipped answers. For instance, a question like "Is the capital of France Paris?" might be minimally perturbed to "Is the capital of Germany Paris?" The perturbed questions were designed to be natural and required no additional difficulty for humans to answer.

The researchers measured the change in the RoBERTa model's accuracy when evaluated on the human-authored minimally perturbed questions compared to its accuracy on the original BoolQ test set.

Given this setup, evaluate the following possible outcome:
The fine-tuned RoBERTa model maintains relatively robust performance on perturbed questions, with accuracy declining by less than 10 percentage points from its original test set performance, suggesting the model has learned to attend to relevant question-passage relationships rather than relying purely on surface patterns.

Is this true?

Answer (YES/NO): NO